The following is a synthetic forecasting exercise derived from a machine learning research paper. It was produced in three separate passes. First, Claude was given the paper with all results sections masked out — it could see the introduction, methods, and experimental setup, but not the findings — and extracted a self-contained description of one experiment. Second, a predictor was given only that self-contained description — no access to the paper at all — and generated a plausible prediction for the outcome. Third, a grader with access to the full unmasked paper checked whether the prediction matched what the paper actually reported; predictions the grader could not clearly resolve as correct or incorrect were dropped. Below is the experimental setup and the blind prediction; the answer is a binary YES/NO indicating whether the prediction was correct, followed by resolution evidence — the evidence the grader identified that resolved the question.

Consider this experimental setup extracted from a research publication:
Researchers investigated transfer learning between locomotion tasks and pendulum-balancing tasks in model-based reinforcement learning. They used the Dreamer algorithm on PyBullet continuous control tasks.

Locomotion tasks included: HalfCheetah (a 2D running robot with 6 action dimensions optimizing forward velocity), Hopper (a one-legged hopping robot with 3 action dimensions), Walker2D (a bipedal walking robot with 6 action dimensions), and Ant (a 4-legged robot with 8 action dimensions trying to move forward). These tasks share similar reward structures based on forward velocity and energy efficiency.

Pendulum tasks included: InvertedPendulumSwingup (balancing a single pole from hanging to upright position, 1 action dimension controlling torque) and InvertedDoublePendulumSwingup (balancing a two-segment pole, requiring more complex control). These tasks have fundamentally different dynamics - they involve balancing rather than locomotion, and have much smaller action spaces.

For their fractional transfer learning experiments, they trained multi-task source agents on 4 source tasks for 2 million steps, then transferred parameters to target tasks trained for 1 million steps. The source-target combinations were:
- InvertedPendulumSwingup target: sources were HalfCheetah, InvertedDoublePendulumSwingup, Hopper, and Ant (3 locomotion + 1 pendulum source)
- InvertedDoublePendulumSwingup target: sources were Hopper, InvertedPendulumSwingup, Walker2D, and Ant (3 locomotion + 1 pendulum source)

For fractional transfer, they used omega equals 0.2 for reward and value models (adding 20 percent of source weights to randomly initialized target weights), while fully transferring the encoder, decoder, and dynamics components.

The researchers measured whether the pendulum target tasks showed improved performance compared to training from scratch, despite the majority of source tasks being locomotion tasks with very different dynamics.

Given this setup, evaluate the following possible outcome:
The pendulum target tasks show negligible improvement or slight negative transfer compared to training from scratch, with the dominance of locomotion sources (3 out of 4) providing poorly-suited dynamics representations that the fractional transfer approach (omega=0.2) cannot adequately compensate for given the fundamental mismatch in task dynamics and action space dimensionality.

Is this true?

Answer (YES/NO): NO